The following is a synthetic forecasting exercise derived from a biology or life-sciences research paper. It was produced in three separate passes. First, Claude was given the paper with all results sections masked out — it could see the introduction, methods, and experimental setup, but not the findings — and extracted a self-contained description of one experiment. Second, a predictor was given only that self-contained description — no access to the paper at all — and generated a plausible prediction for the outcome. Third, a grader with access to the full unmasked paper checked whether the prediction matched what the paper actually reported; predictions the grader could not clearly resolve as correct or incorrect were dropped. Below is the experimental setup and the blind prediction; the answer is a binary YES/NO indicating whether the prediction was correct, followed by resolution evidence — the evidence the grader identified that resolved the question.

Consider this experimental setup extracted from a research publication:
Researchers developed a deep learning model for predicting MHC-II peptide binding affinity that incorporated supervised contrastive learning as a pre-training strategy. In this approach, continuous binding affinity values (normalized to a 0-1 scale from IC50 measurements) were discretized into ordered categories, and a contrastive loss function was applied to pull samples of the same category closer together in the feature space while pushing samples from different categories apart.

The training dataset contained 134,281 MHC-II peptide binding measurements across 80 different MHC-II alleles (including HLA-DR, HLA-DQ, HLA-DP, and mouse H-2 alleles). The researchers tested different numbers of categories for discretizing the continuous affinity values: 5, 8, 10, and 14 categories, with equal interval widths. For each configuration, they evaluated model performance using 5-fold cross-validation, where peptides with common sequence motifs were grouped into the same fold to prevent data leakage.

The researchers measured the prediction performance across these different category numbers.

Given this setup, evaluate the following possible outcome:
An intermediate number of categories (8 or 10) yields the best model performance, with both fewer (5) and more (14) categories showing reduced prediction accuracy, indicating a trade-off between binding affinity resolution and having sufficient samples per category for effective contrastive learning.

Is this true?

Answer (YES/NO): NO